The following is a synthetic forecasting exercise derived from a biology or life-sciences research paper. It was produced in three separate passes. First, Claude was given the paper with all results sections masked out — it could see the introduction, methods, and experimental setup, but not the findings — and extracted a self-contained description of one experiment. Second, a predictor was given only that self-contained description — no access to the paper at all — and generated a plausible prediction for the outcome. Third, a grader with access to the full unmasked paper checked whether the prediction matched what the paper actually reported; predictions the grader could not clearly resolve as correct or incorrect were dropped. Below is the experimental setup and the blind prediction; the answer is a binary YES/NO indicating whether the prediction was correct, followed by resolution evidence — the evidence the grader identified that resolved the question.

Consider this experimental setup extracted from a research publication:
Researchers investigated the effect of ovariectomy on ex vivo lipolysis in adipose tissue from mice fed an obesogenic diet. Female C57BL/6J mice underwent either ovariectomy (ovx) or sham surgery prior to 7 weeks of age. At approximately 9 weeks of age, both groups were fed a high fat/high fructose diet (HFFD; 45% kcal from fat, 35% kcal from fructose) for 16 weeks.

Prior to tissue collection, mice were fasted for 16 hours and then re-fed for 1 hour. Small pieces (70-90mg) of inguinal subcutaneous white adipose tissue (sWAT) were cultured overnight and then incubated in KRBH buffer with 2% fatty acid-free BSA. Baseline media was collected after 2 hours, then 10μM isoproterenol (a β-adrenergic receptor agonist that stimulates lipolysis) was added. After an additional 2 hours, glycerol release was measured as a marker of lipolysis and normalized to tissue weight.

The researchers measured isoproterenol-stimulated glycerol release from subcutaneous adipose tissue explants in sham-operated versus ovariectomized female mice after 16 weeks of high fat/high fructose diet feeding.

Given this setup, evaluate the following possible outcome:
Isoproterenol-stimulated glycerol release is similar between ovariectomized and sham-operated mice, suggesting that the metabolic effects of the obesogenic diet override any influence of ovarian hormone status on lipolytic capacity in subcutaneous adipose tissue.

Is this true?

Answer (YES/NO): NO